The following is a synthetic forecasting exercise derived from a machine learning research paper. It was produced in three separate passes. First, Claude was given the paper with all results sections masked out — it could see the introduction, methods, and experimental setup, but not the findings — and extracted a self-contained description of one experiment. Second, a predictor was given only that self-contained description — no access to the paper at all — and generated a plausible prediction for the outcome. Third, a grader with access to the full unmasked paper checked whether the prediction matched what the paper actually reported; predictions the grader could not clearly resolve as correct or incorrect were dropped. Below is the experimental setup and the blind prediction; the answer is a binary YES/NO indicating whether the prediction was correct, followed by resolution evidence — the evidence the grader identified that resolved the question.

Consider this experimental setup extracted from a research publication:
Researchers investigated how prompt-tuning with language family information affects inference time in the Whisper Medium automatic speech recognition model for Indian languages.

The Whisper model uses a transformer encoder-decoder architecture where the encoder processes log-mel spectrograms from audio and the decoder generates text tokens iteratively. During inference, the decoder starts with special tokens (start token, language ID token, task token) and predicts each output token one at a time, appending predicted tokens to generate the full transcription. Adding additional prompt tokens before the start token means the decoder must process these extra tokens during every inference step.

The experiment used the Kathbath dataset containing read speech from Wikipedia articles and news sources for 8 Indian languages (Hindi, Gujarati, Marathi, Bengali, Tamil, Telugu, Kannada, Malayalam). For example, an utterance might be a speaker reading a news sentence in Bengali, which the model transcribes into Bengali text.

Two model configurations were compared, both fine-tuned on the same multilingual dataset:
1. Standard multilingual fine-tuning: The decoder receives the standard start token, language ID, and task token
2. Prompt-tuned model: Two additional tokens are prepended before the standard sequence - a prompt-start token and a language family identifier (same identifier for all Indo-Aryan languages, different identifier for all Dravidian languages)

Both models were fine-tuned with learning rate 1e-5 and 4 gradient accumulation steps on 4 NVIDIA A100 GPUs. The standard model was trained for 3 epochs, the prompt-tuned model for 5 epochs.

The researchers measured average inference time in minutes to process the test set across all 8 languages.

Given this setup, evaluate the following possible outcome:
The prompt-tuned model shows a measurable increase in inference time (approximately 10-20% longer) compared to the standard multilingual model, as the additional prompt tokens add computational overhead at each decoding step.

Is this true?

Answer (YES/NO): NO